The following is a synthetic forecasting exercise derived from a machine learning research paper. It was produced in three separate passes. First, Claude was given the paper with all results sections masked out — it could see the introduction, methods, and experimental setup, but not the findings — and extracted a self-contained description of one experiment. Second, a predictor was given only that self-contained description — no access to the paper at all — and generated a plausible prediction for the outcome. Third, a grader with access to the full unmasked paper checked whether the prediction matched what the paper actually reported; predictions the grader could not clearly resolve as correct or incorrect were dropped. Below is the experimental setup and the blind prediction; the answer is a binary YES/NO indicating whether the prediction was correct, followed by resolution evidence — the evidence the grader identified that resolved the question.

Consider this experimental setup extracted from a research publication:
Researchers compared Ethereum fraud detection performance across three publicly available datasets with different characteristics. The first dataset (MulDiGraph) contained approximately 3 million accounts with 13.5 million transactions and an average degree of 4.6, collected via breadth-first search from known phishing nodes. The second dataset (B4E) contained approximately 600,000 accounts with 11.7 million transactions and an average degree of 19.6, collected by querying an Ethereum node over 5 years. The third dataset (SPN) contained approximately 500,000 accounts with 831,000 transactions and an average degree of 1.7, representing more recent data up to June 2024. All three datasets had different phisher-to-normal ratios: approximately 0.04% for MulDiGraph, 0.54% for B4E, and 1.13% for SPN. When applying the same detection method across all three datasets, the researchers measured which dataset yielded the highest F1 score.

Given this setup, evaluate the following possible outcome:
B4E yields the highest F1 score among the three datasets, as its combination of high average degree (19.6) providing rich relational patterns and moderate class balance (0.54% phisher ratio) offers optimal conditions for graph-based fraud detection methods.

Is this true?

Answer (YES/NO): NO